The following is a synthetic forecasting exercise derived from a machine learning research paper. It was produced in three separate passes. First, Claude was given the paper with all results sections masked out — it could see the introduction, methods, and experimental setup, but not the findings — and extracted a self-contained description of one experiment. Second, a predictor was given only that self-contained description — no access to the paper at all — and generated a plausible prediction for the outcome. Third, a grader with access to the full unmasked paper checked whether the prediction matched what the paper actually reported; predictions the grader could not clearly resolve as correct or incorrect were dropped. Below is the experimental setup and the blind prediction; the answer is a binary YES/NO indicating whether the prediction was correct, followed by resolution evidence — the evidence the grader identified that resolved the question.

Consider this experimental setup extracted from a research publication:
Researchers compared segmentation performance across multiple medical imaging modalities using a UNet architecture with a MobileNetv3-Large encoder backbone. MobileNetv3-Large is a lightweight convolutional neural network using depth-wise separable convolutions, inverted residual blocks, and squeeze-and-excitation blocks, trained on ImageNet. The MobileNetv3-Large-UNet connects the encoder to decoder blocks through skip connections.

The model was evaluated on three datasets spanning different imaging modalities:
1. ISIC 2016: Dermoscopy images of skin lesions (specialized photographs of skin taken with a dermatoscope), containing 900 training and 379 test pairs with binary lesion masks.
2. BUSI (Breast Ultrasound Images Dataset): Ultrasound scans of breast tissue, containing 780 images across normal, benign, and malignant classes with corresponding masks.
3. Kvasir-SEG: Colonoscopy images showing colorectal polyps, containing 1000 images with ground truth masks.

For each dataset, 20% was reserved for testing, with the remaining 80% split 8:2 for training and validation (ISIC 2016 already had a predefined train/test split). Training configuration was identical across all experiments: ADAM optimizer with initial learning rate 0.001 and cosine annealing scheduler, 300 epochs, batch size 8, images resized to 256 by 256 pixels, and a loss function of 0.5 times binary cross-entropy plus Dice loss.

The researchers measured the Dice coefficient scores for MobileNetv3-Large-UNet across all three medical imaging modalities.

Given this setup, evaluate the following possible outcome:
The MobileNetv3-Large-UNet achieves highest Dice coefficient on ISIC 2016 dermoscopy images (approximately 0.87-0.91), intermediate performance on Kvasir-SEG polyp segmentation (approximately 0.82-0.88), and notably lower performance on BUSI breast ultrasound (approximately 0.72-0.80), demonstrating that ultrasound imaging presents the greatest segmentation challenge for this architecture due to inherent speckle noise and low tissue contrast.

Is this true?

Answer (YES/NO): NO